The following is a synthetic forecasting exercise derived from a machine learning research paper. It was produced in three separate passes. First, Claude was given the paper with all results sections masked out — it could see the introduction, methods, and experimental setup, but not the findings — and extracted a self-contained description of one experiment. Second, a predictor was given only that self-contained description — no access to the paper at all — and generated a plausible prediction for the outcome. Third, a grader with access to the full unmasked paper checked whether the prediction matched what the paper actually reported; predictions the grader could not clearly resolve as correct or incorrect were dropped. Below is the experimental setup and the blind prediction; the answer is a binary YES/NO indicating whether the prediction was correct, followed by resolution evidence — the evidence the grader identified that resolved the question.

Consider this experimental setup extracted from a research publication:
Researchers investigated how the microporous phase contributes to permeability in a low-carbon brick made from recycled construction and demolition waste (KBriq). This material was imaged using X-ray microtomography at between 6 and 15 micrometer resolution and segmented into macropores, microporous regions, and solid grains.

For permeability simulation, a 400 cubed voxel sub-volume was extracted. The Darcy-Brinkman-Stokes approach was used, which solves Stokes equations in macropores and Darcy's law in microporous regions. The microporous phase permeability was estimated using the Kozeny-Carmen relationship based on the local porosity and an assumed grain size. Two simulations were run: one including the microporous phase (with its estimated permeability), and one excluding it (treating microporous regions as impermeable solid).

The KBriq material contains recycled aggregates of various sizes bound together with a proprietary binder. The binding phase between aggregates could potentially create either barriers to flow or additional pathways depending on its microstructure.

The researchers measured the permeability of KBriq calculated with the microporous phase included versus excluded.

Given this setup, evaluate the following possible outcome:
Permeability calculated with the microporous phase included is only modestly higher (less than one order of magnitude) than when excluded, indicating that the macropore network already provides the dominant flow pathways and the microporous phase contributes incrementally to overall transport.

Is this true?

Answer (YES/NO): YES